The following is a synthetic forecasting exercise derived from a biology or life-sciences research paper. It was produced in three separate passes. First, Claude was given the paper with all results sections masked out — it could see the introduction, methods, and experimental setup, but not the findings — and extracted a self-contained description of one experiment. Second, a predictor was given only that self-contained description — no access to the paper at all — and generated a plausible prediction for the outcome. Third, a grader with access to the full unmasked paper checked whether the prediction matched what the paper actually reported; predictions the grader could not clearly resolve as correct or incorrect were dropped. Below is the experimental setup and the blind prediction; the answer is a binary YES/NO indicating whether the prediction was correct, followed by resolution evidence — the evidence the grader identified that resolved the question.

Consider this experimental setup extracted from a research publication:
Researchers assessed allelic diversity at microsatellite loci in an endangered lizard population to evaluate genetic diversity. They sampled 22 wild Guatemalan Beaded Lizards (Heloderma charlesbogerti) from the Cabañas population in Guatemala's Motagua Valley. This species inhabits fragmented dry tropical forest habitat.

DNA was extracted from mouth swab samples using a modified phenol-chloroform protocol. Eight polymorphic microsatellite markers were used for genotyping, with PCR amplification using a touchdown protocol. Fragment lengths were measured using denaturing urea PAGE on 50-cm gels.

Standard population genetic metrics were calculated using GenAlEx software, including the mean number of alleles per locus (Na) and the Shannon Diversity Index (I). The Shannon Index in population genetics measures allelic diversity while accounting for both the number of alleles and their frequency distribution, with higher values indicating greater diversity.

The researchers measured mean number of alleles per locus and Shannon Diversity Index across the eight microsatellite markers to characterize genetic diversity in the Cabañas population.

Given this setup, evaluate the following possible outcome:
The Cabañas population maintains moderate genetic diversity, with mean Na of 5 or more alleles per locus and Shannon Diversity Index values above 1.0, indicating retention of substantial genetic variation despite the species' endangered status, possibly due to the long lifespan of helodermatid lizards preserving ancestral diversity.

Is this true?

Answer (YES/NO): NO